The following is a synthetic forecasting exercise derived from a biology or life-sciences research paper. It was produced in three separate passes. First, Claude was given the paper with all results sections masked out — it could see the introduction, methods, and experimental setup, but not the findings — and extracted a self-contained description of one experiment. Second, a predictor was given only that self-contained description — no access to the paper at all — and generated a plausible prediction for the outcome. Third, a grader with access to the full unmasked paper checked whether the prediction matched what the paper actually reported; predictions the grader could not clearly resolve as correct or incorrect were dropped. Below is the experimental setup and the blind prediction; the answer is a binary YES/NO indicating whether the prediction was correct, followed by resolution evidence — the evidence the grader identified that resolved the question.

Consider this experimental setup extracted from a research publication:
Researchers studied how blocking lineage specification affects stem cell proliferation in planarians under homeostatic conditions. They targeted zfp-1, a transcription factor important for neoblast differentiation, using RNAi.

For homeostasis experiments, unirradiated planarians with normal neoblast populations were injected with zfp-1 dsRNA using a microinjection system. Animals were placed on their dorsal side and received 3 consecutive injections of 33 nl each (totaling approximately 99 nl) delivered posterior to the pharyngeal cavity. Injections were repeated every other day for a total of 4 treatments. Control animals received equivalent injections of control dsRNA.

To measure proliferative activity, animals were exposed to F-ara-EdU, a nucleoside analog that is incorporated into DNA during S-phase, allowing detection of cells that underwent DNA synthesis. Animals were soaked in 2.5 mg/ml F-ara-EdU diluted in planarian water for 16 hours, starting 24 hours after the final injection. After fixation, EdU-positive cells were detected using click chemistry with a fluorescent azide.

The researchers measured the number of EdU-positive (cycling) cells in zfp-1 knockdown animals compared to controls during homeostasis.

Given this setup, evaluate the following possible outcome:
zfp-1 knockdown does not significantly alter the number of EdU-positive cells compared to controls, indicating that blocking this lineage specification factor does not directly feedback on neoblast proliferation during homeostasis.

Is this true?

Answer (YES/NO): NO